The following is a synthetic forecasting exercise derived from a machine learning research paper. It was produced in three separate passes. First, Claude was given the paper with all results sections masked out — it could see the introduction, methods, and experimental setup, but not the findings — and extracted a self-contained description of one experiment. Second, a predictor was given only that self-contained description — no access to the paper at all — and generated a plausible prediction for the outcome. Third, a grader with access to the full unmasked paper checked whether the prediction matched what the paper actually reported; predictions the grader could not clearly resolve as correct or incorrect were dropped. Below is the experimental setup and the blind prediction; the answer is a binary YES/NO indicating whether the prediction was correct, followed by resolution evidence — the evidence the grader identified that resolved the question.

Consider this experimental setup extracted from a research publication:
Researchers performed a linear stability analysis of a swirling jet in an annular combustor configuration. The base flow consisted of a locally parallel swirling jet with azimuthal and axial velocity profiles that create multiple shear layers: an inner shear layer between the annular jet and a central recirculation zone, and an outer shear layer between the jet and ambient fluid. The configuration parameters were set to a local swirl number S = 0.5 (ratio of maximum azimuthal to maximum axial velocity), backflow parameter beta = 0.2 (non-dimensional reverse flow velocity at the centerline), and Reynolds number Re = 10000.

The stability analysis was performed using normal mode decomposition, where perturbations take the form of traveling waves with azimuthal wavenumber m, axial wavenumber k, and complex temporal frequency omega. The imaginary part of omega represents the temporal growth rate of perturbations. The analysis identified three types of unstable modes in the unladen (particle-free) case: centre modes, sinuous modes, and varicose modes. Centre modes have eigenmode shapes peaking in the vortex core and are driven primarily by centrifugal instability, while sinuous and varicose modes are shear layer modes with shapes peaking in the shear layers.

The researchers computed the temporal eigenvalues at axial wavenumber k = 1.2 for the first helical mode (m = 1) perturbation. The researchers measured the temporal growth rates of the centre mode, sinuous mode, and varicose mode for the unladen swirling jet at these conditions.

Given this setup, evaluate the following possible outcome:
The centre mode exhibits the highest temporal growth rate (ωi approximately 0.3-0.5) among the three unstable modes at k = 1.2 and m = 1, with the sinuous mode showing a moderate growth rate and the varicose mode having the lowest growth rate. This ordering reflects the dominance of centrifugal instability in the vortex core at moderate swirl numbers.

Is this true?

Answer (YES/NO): NO